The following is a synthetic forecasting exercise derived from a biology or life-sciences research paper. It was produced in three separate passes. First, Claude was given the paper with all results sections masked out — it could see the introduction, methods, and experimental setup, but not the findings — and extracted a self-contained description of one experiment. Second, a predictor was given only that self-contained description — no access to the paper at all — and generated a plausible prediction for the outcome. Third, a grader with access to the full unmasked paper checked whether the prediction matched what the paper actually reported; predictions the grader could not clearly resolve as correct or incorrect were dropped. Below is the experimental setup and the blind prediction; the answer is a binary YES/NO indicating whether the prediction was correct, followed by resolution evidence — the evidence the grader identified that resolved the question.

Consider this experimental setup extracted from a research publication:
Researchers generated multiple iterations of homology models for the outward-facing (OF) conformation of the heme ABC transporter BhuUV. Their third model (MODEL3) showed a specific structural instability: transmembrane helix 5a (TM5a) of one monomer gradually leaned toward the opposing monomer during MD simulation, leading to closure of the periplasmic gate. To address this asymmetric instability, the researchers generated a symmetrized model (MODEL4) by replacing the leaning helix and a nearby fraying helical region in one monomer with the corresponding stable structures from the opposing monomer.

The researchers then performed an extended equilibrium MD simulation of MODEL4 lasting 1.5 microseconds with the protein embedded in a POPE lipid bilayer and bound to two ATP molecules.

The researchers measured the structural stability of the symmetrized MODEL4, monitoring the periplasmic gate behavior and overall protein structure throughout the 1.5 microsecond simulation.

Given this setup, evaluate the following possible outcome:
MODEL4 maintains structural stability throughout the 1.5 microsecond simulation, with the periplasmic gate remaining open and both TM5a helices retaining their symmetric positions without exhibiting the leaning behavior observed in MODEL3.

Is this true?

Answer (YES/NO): YES